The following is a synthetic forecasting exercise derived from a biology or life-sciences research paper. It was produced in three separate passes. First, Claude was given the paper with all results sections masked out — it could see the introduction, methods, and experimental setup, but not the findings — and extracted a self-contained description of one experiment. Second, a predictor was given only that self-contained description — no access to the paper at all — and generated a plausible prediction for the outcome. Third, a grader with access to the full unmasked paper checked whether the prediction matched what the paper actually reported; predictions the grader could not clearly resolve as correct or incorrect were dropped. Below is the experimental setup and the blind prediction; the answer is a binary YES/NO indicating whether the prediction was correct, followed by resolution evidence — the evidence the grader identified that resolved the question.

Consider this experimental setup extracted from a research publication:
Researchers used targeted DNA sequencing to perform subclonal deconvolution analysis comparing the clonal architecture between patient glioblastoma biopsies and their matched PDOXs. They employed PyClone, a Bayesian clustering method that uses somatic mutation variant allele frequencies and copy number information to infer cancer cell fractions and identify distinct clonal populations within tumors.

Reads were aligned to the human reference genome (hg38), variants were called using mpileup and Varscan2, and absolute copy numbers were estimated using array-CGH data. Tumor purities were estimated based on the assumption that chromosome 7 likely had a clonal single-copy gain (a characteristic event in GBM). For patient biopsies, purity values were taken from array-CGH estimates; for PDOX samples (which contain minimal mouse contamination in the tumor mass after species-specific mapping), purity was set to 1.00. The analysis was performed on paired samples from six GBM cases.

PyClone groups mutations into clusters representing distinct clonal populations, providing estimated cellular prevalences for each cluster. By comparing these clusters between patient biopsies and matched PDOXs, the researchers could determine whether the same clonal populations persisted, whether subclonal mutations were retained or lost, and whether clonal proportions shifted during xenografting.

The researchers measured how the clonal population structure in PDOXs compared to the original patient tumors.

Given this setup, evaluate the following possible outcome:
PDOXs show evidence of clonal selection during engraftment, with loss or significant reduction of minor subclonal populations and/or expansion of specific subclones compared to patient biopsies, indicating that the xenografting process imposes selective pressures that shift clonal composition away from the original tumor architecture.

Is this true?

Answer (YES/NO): NO